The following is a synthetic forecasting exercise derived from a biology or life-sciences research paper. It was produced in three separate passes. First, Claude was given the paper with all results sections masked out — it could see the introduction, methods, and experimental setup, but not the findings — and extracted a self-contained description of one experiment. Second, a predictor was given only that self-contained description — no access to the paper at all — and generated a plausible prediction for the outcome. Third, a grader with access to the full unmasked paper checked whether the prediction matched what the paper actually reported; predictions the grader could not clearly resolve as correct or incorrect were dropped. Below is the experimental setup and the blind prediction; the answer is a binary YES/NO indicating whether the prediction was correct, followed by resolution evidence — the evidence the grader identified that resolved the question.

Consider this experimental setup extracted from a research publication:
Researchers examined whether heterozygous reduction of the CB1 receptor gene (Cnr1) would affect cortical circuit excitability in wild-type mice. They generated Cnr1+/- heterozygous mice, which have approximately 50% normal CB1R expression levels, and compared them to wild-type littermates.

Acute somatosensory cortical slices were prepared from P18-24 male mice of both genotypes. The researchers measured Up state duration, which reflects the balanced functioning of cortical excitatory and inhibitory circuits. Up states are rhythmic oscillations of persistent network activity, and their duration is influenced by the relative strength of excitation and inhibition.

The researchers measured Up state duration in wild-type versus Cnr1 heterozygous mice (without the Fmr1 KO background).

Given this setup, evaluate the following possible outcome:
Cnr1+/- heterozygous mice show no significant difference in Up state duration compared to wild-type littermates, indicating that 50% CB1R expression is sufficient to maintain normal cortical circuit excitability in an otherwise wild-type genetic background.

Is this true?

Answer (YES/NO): YES